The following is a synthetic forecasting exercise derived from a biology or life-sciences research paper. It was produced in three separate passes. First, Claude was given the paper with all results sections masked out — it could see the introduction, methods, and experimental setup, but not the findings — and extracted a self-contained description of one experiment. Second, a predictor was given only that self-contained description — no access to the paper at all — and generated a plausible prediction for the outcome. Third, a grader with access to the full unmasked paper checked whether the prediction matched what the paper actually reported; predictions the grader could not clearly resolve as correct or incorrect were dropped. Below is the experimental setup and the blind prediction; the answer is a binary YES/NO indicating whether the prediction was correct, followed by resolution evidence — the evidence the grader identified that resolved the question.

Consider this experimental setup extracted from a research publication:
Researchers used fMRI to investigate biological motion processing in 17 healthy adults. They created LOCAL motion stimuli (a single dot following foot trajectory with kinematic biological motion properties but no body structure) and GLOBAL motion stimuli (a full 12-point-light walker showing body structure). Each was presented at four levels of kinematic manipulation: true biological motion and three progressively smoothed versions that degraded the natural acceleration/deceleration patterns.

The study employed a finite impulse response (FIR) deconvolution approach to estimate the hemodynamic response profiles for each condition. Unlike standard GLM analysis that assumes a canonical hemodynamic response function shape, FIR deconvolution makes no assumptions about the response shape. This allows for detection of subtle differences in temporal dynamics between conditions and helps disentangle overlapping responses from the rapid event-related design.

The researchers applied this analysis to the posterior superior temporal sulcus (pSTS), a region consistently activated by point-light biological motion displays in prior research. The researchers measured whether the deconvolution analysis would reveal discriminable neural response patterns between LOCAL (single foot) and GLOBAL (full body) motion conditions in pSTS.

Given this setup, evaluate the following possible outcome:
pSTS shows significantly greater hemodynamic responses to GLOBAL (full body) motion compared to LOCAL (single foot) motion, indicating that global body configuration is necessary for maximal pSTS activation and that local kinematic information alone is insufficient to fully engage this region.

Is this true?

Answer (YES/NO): NO